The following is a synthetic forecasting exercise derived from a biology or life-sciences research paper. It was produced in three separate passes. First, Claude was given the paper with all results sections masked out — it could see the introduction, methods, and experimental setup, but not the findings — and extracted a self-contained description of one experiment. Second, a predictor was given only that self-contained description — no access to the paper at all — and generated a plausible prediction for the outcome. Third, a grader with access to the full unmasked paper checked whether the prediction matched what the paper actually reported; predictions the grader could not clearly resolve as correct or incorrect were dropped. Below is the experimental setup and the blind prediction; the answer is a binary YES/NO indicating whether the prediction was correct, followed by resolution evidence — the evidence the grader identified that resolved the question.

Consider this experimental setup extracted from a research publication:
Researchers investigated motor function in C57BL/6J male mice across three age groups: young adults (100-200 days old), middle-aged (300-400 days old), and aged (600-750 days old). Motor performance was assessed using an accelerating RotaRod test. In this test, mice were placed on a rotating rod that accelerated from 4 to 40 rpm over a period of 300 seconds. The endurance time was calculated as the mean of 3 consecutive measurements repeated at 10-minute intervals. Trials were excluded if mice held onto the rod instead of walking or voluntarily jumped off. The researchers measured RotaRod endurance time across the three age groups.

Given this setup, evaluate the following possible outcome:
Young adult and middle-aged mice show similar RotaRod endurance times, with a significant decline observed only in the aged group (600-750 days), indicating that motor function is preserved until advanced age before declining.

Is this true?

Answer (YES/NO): NO